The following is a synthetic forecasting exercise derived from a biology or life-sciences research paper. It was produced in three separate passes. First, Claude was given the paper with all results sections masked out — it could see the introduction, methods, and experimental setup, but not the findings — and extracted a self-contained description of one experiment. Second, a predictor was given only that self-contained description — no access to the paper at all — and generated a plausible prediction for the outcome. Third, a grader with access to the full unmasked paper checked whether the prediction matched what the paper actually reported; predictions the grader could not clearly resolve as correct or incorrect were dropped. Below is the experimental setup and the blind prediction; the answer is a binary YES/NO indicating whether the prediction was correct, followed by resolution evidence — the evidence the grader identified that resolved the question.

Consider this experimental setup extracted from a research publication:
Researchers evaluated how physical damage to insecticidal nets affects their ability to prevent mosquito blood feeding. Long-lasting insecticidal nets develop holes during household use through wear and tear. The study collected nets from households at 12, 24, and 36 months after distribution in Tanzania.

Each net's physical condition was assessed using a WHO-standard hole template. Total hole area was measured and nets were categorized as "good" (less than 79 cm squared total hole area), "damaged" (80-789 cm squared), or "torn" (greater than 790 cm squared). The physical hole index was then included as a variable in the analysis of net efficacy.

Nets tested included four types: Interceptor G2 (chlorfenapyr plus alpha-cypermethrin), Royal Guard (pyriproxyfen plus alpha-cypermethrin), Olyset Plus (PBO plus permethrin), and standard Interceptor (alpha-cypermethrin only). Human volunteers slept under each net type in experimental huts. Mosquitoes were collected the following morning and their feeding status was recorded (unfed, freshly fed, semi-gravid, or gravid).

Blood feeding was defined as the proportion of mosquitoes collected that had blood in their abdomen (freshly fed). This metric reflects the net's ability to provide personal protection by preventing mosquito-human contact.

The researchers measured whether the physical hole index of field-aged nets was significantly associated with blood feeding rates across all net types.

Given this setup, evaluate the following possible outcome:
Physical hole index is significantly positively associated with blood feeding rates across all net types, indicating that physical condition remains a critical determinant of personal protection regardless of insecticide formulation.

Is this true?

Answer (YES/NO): NO